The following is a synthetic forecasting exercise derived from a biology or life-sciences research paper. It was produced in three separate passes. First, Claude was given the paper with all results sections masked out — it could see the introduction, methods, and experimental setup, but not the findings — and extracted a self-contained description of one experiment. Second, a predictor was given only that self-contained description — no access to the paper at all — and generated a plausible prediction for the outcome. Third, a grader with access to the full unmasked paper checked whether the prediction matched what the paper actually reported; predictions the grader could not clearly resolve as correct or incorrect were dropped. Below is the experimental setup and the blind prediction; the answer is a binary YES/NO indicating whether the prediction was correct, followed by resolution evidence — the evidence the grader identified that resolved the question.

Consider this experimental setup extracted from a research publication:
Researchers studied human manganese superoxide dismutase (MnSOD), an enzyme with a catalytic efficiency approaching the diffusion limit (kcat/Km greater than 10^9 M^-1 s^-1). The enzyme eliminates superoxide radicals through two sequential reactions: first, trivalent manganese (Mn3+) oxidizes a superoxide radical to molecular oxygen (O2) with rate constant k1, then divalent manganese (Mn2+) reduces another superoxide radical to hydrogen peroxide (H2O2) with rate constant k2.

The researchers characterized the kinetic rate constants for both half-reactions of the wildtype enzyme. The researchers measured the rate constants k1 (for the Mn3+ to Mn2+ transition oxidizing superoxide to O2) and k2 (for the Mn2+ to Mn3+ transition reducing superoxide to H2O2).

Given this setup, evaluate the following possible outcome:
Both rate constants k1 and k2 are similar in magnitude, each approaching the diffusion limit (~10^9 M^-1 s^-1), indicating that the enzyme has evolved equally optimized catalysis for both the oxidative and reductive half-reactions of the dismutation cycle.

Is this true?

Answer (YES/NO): YES